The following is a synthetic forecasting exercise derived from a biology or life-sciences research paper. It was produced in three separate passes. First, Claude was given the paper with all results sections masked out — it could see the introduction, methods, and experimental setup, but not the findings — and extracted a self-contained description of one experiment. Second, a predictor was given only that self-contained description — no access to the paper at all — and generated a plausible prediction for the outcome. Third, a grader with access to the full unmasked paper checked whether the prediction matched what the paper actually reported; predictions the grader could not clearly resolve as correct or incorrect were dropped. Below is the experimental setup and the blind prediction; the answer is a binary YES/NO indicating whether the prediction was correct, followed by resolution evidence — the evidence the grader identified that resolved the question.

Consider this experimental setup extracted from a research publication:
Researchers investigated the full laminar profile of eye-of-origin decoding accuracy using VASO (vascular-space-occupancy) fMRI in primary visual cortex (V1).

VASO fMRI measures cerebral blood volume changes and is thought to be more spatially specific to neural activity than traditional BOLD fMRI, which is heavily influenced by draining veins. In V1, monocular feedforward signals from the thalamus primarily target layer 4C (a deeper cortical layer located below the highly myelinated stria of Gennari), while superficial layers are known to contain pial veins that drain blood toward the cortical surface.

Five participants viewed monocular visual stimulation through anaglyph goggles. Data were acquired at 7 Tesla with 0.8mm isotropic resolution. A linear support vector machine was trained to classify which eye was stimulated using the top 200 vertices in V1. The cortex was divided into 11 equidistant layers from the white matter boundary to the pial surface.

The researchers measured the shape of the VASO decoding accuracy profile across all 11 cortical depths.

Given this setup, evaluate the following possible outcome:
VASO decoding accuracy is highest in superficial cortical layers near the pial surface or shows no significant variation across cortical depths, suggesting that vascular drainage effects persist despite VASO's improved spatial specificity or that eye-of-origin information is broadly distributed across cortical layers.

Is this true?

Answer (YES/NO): NO